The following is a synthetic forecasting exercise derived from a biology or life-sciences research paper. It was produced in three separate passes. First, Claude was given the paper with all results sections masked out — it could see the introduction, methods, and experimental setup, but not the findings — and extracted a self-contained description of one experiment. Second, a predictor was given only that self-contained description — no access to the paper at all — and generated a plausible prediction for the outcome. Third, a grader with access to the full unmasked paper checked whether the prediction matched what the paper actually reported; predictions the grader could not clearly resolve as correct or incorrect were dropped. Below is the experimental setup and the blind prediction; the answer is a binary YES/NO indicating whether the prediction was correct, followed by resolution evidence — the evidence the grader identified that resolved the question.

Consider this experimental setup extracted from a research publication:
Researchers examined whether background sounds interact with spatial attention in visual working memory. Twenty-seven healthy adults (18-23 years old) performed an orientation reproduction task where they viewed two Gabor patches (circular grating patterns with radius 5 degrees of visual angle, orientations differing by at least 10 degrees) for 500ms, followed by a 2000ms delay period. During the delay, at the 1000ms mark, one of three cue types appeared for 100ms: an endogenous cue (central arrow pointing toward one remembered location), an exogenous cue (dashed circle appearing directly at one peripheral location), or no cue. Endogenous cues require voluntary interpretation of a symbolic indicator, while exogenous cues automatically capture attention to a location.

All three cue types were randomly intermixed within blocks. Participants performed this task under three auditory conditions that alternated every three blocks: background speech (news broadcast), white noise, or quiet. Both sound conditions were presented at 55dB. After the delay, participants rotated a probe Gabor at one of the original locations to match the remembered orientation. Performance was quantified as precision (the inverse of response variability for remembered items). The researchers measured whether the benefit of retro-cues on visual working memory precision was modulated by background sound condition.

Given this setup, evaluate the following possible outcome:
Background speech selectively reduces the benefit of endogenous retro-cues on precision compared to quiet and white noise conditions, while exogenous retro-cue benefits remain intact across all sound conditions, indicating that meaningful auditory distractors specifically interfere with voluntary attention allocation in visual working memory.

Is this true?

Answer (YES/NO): NO